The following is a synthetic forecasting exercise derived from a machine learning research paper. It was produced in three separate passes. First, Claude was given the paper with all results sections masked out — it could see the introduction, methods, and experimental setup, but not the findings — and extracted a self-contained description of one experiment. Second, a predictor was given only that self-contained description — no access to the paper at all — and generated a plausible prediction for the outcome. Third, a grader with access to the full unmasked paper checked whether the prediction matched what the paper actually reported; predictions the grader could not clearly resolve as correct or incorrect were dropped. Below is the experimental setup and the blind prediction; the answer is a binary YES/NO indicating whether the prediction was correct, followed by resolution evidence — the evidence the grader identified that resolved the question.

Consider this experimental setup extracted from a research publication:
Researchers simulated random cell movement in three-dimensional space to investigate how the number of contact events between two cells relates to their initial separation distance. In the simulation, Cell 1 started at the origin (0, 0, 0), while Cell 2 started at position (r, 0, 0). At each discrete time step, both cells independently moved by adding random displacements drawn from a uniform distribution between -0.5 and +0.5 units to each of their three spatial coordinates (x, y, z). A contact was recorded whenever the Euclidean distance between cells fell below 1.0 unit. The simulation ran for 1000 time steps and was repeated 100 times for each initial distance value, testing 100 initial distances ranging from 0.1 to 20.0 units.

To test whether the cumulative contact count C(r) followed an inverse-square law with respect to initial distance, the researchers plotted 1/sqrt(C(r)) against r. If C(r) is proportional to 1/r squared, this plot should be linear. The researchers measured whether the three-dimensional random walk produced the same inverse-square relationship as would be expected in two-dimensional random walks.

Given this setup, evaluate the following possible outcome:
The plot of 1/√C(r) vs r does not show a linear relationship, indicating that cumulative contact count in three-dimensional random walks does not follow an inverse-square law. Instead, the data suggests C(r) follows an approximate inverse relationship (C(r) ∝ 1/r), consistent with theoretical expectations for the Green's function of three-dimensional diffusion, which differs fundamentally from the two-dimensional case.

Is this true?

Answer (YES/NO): NO